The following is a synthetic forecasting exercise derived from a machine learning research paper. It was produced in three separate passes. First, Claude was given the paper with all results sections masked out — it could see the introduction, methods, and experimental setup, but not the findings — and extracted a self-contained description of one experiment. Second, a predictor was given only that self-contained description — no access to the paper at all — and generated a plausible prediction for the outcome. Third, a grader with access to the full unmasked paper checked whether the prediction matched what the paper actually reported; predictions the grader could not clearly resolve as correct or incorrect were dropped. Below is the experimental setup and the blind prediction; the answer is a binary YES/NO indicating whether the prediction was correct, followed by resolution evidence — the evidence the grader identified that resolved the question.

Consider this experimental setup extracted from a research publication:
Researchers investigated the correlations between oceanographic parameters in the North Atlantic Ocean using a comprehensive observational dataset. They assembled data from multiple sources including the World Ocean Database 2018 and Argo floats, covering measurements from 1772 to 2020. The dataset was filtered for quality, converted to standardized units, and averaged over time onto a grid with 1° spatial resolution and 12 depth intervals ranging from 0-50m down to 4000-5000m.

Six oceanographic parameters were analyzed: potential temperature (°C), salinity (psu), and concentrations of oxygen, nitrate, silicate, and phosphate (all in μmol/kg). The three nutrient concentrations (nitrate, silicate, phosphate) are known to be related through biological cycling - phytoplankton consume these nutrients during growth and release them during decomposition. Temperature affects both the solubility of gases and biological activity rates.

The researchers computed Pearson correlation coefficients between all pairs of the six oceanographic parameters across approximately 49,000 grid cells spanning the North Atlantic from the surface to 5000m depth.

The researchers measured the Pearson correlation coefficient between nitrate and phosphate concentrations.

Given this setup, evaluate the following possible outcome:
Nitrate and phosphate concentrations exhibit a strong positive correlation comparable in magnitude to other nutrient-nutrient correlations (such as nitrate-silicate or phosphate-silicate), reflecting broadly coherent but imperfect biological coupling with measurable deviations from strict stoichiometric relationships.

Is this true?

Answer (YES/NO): NO